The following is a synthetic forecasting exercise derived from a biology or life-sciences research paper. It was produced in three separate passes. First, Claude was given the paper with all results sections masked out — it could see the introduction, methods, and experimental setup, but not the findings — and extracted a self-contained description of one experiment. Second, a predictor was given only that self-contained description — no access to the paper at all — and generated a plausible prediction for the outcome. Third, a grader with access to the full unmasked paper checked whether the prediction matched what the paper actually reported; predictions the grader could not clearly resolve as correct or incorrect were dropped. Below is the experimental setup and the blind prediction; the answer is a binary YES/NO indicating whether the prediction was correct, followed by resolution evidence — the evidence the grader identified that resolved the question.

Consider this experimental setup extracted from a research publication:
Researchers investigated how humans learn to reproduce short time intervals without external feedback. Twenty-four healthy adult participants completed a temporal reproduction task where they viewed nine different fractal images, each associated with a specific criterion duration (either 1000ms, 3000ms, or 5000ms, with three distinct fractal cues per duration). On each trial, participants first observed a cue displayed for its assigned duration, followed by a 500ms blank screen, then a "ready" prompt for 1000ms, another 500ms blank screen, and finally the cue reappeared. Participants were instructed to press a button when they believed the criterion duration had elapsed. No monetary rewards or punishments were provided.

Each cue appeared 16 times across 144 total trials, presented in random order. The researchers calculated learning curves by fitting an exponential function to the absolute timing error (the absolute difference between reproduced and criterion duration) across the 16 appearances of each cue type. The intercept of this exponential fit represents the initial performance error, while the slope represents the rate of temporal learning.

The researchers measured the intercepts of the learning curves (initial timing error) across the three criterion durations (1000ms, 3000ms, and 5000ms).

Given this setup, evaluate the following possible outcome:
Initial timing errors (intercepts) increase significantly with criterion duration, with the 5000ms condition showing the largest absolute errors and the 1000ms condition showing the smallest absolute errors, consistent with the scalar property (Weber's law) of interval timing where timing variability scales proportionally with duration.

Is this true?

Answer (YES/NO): YES